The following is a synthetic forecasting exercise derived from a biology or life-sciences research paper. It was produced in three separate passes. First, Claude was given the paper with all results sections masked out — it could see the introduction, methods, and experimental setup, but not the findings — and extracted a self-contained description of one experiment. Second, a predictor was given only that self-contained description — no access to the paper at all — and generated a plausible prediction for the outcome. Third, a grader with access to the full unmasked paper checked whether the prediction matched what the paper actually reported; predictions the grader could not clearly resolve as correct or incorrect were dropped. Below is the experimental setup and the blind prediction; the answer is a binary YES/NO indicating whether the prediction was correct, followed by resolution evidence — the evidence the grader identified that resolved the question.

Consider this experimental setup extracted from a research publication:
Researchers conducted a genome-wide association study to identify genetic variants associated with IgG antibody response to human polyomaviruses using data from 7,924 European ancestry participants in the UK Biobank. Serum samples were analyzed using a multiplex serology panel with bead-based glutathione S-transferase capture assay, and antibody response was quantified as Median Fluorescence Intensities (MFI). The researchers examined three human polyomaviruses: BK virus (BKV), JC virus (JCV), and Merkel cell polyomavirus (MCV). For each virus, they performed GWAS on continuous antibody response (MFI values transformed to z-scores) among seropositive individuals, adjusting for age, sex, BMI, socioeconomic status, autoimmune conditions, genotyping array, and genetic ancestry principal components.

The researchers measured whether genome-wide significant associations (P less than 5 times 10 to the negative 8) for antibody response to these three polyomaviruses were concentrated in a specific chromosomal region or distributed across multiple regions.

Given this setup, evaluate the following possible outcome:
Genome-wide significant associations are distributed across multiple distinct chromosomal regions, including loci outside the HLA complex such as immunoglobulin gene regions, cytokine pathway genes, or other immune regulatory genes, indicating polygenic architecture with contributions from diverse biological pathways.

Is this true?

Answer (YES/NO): NO